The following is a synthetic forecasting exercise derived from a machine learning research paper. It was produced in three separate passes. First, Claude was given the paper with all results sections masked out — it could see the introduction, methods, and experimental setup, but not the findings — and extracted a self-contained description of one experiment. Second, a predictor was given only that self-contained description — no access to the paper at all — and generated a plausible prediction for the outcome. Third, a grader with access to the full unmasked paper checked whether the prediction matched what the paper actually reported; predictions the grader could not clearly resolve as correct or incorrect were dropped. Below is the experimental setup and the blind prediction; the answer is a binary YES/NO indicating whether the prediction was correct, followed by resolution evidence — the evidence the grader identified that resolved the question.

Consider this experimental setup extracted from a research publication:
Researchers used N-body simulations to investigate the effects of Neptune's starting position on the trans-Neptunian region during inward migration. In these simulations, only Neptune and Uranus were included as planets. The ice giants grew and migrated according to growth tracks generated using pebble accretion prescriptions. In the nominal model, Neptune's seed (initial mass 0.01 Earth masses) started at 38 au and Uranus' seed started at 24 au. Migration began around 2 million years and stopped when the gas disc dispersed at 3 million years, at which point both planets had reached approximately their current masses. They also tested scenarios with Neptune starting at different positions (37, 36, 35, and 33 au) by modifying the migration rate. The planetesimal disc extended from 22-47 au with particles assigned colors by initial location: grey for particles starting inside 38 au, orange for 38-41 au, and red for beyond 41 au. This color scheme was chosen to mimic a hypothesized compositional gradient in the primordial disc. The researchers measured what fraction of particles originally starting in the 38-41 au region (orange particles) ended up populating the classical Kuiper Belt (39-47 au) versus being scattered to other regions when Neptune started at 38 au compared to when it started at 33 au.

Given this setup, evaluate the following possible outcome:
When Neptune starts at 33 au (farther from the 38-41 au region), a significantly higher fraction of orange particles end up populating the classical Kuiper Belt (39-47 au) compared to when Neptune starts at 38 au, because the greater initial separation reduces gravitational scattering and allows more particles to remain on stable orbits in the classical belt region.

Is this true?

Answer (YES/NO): NO